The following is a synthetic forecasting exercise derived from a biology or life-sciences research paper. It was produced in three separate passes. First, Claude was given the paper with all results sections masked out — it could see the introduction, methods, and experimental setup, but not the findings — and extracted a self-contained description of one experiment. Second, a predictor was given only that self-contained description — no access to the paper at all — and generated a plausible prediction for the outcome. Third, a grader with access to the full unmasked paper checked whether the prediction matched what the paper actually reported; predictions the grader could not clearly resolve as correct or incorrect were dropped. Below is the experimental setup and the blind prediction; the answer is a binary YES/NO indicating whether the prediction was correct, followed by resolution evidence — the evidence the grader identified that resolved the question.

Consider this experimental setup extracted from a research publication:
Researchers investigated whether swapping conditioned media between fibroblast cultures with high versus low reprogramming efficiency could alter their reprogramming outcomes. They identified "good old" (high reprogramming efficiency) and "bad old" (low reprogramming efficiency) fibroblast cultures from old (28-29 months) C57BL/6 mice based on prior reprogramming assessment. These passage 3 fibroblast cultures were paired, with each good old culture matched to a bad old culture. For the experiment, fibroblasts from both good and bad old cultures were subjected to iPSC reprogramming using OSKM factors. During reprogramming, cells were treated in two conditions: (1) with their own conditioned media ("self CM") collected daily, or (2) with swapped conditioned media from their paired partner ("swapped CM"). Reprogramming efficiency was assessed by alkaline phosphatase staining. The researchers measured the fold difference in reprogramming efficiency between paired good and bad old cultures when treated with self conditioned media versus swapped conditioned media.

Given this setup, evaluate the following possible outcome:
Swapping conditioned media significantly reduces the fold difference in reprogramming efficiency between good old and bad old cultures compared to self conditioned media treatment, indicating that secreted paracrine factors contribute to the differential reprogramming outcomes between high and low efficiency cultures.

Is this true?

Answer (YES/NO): YES